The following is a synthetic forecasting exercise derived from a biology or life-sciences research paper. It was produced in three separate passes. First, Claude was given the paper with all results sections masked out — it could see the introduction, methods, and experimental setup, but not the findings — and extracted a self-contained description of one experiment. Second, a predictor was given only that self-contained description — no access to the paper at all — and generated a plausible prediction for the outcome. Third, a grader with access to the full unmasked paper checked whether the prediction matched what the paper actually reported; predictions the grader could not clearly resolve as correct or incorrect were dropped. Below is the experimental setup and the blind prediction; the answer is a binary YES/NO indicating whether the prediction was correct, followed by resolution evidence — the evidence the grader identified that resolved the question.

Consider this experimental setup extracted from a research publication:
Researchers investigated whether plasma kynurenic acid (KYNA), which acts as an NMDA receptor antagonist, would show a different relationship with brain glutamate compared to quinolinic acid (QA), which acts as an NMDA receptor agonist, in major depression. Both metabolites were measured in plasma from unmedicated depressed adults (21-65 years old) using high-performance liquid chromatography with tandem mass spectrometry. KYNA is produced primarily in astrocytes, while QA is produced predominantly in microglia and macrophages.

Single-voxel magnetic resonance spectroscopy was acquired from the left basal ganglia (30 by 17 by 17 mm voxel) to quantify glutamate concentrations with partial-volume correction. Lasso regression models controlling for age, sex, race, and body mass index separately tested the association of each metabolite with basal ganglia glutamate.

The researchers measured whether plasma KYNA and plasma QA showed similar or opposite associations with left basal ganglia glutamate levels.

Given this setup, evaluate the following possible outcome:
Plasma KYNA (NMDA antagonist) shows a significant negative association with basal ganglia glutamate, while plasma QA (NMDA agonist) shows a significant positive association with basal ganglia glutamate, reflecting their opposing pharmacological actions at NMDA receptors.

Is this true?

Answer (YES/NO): YES